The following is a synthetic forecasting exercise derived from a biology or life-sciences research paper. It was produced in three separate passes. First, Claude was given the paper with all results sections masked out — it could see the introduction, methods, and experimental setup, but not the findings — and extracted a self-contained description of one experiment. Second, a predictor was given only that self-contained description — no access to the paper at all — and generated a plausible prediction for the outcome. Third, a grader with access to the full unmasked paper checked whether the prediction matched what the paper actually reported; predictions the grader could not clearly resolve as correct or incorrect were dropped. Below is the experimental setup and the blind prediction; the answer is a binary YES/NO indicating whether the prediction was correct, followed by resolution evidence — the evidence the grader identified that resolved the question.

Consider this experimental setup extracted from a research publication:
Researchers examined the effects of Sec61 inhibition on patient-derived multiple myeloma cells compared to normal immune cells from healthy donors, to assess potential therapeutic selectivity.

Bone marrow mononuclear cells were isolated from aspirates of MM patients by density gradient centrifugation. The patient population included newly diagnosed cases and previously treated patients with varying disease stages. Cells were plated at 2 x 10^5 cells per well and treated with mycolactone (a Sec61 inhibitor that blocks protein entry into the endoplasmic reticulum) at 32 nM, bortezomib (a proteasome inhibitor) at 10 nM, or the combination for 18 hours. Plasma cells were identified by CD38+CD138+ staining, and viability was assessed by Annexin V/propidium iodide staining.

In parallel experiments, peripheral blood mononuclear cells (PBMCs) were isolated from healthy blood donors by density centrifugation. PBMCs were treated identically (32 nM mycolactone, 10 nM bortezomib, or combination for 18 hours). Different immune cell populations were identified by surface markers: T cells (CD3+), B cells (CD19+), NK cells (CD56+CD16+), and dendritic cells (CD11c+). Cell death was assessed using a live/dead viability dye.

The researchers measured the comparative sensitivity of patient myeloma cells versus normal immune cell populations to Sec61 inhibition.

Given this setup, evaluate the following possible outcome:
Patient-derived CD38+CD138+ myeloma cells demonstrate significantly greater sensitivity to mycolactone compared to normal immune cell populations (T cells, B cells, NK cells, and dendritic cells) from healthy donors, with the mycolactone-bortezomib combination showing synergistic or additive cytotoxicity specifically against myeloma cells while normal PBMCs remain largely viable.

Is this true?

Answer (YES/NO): YES